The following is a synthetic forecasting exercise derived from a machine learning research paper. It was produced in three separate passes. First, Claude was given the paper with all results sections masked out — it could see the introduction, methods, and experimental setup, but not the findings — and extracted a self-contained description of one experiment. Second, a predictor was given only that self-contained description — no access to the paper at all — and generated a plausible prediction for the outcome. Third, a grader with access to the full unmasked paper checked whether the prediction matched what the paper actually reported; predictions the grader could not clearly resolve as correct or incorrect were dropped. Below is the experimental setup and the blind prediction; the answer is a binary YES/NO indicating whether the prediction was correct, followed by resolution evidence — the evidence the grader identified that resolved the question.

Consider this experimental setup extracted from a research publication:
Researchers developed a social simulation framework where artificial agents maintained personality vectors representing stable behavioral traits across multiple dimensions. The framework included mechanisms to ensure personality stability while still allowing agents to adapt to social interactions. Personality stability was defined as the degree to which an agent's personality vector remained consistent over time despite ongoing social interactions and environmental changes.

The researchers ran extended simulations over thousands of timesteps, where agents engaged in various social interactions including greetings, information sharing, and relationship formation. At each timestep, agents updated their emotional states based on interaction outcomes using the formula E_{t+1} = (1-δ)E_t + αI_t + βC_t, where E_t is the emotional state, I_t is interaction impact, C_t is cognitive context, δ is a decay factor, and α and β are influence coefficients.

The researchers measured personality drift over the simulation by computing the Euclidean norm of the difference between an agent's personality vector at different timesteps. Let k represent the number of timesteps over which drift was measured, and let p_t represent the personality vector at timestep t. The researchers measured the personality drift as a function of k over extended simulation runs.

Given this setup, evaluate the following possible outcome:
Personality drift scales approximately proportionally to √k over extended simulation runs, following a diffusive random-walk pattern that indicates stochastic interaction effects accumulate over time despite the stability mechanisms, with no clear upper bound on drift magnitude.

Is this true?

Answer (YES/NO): NO